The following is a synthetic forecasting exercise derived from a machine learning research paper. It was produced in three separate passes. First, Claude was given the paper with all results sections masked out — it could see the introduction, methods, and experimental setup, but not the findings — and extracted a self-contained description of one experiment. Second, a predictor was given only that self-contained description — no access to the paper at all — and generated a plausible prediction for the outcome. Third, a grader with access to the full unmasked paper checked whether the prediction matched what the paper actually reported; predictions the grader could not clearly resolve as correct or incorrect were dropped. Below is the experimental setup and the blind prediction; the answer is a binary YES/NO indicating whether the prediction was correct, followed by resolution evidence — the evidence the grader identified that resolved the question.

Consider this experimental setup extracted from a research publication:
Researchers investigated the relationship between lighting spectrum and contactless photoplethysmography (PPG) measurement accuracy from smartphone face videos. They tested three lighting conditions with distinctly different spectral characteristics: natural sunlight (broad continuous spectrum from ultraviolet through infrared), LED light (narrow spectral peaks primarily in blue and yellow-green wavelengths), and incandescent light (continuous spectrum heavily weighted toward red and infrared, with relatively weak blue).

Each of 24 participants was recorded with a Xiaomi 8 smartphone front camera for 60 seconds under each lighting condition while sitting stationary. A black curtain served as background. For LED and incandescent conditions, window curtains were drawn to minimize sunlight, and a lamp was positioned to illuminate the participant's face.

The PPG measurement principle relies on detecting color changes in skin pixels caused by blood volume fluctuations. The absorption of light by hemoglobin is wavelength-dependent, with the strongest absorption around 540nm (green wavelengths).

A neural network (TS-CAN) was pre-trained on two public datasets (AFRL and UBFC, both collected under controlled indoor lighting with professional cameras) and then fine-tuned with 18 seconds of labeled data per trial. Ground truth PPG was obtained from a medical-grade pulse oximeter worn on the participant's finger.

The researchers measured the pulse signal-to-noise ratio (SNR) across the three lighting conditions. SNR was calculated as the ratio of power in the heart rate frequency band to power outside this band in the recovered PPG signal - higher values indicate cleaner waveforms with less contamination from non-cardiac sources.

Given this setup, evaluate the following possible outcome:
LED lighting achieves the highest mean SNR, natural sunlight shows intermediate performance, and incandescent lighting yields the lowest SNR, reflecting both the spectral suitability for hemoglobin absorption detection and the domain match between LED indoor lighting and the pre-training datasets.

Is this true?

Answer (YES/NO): NO